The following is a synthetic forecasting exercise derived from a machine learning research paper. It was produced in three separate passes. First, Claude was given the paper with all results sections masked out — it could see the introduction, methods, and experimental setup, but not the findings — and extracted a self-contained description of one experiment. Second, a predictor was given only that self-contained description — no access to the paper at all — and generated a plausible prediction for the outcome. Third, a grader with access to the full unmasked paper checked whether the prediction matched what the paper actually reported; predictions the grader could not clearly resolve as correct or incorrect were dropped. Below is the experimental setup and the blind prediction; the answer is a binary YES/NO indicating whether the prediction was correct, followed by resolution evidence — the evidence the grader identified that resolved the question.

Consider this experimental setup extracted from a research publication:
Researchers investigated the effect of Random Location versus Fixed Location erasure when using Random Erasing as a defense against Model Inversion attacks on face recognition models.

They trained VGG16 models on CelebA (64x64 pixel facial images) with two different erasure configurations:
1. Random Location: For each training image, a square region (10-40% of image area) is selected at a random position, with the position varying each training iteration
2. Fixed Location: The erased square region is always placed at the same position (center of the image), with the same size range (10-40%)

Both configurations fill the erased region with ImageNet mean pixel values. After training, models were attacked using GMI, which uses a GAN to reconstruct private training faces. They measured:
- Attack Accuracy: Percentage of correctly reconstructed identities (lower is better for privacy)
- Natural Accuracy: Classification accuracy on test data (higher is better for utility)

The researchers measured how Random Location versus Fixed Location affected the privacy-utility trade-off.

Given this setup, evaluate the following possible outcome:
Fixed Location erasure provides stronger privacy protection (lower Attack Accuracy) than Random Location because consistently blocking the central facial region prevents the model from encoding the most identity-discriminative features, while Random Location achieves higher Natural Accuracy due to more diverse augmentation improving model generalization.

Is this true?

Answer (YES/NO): NO